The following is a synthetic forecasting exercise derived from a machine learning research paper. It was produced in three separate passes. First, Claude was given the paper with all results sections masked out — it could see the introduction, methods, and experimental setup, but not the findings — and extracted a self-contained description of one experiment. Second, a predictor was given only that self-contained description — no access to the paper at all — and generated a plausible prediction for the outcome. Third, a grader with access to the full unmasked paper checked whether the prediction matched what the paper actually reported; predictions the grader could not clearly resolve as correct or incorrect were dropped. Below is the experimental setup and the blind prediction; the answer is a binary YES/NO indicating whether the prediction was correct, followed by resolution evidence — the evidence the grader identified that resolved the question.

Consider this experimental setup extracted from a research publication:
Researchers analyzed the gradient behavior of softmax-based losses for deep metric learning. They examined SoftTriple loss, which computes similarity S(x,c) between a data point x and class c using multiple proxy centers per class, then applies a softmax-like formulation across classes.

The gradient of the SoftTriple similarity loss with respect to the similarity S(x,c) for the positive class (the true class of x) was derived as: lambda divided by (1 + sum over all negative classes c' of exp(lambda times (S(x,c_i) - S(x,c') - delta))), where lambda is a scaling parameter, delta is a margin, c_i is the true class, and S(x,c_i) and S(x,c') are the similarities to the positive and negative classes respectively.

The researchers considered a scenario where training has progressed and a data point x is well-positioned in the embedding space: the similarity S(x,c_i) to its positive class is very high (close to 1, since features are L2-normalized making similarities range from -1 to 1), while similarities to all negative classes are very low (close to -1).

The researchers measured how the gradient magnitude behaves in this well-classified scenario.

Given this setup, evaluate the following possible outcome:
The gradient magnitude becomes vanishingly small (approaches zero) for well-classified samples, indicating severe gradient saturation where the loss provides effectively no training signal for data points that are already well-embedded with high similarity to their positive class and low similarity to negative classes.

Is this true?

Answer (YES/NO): NO